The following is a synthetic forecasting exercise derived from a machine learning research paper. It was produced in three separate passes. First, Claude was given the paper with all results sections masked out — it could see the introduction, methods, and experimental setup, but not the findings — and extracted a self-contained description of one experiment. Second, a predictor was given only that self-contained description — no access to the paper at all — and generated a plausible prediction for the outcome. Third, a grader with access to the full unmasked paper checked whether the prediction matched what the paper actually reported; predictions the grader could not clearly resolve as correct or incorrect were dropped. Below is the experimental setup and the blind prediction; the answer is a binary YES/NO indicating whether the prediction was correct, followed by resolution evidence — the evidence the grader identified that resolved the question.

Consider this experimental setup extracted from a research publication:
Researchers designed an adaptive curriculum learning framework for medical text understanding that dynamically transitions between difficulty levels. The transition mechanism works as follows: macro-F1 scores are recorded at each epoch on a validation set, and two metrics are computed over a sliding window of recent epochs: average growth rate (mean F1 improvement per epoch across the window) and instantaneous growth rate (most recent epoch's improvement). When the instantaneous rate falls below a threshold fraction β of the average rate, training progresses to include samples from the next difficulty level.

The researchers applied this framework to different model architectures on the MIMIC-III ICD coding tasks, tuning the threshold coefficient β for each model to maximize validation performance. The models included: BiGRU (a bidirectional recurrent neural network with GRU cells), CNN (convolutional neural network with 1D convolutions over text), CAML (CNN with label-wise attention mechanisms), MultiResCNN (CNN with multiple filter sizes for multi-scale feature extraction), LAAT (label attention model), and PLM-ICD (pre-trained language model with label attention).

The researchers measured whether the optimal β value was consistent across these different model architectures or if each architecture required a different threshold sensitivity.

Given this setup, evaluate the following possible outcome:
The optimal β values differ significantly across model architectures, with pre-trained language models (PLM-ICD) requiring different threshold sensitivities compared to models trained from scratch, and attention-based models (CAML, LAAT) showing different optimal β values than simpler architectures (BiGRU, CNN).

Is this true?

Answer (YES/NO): NO